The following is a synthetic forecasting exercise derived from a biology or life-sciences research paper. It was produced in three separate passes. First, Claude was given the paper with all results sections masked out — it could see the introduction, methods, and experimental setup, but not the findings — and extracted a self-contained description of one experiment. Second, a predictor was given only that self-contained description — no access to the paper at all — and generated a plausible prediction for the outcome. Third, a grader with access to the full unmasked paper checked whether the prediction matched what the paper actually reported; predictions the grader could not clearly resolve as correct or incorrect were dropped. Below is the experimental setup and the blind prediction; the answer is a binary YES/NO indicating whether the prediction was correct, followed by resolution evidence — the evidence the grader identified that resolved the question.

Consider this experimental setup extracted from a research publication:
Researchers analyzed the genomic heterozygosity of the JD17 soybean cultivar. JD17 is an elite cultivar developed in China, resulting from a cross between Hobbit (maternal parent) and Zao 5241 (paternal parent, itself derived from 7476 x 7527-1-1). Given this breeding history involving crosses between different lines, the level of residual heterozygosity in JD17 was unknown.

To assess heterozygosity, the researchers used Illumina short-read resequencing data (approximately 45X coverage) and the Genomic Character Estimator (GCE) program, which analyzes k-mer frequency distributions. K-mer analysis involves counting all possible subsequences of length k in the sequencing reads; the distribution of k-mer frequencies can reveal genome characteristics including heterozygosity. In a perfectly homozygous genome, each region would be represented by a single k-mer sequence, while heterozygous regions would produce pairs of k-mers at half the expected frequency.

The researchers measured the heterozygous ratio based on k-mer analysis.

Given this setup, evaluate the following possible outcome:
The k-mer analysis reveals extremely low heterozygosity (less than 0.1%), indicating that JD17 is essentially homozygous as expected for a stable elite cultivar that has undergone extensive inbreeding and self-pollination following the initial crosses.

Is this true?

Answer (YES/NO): NO